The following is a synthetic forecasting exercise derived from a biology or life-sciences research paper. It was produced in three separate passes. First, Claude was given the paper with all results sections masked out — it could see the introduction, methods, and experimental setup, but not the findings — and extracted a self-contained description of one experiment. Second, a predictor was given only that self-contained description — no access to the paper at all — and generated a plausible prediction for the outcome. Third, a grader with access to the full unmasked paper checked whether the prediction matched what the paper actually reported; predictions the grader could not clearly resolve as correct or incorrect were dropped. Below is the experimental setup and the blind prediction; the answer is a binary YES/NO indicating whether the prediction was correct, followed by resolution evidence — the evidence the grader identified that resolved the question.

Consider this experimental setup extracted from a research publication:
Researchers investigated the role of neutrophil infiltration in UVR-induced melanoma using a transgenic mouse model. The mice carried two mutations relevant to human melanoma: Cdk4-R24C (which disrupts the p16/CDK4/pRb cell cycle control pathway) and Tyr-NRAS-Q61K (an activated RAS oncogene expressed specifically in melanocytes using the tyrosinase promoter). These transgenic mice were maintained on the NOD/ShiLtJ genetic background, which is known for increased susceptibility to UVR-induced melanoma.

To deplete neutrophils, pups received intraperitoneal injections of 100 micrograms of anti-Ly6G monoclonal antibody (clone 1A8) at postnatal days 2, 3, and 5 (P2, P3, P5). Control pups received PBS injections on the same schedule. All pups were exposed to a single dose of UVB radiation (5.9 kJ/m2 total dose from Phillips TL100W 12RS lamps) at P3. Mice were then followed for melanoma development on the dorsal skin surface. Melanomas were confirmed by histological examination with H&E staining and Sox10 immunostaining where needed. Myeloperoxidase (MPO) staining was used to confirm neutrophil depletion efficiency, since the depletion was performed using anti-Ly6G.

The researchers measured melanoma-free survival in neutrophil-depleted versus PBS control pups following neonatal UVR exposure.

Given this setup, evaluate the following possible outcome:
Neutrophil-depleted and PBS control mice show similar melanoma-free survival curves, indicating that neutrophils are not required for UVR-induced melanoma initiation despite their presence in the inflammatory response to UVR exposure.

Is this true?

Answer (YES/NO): YES